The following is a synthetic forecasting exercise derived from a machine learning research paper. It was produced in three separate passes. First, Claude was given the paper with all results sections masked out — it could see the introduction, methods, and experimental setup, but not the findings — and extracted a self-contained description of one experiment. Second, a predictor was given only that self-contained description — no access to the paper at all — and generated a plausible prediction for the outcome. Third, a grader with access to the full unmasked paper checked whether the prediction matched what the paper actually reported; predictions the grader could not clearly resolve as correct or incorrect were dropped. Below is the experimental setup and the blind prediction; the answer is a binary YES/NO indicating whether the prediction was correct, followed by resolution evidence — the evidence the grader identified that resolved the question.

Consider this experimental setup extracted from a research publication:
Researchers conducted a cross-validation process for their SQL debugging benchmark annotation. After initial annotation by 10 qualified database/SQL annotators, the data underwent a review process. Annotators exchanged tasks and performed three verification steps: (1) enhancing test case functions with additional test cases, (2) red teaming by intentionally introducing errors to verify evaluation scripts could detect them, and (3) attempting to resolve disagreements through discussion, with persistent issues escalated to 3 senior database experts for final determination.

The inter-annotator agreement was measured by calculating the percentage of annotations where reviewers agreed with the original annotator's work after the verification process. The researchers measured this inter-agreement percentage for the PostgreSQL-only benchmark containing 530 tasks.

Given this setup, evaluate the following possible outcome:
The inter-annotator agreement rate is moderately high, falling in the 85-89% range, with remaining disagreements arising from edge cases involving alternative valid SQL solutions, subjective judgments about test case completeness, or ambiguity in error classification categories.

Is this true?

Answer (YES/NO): NO